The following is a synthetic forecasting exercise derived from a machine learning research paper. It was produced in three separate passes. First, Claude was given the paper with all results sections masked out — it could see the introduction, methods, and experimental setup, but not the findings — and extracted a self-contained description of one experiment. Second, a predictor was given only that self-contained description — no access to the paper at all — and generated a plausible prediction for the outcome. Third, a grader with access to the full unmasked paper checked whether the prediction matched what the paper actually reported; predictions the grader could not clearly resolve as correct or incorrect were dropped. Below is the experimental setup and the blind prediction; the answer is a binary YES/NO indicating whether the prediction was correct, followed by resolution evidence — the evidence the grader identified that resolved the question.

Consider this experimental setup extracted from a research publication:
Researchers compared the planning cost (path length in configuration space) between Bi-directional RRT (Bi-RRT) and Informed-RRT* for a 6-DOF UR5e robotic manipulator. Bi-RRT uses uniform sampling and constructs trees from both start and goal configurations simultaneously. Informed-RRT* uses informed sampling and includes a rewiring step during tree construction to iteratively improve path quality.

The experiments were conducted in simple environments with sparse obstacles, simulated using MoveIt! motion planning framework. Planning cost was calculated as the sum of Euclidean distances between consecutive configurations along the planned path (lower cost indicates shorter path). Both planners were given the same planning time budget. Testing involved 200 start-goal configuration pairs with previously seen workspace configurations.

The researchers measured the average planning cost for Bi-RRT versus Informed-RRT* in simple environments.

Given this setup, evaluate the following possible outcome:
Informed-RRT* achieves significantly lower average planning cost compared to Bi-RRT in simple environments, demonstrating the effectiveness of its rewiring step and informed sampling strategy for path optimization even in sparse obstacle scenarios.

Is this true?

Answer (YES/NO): YES